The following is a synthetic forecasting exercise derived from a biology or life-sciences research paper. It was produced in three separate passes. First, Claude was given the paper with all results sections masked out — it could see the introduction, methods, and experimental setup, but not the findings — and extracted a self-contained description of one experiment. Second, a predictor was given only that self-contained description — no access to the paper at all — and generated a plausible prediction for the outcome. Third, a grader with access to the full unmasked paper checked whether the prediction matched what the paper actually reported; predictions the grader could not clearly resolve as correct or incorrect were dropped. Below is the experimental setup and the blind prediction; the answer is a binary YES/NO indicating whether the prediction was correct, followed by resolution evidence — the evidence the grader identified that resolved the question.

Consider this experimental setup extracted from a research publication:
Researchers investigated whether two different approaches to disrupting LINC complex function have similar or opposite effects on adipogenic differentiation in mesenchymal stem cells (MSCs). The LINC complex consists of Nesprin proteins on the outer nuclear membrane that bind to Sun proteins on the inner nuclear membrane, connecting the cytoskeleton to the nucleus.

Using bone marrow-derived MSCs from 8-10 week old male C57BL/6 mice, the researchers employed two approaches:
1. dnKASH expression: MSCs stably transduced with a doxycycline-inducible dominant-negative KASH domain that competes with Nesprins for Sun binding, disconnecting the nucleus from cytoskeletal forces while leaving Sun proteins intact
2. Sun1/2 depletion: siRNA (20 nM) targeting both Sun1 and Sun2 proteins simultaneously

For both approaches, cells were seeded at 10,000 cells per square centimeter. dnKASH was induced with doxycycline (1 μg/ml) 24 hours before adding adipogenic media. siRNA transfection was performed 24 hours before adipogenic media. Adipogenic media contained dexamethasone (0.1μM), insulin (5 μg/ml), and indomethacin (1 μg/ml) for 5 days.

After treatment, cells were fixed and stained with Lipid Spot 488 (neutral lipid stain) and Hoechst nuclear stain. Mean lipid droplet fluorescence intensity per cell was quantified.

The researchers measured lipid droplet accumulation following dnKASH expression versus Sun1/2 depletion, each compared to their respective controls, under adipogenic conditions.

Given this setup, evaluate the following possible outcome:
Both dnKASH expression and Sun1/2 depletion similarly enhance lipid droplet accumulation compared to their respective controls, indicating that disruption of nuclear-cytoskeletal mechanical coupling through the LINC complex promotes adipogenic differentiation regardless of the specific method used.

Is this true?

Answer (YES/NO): NO